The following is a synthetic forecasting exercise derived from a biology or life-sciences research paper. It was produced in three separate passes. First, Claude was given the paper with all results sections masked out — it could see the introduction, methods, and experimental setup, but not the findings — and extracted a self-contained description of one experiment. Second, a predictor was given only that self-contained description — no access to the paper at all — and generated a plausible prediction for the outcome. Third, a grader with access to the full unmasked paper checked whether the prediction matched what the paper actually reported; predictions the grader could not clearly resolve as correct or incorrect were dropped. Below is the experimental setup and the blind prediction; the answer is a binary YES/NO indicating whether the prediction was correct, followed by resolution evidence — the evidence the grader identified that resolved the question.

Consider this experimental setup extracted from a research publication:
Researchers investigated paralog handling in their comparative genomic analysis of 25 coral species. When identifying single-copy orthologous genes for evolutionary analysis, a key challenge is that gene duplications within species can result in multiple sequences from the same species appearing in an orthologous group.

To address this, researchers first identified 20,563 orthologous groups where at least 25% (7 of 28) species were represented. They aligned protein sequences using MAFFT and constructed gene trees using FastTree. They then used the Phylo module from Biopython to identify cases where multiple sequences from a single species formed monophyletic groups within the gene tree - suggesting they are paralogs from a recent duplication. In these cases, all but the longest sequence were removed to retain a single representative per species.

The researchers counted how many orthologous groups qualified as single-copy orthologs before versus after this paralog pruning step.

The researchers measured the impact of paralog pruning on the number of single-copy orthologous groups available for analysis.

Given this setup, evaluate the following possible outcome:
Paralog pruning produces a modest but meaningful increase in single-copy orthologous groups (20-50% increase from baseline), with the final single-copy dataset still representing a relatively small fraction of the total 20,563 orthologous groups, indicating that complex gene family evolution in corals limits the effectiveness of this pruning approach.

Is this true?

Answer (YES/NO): NO